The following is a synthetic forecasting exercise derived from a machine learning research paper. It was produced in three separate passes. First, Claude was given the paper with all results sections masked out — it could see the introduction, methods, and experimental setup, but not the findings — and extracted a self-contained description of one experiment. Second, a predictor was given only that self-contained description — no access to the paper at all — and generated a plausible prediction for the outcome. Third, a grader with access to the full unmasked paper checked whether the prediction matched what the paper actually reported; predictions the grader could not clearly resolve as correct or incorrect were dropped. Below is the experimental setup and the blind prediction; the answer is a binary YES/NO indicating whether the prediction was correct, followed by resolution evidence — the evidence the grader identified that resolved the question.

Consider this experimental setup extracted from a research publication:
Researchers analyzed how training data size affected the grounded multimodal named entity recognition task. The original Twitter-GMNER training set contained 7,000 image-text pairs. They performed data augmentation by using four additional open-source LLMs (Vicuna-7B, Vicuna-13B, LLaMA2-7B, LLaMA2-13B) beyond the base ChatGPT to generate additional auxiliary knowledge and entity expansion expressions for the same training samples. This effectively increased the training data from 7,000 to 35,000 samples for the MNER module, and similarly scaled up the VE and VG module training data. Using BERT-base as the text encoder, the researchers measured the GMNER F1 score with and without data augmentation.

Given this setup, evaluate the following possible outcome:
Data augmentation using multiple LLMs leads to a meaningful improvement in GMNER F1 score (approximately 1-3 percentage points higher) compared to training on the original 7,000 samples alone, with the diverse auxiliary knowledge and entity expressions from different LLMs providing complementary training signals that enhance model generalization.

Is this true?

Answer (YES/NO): YES